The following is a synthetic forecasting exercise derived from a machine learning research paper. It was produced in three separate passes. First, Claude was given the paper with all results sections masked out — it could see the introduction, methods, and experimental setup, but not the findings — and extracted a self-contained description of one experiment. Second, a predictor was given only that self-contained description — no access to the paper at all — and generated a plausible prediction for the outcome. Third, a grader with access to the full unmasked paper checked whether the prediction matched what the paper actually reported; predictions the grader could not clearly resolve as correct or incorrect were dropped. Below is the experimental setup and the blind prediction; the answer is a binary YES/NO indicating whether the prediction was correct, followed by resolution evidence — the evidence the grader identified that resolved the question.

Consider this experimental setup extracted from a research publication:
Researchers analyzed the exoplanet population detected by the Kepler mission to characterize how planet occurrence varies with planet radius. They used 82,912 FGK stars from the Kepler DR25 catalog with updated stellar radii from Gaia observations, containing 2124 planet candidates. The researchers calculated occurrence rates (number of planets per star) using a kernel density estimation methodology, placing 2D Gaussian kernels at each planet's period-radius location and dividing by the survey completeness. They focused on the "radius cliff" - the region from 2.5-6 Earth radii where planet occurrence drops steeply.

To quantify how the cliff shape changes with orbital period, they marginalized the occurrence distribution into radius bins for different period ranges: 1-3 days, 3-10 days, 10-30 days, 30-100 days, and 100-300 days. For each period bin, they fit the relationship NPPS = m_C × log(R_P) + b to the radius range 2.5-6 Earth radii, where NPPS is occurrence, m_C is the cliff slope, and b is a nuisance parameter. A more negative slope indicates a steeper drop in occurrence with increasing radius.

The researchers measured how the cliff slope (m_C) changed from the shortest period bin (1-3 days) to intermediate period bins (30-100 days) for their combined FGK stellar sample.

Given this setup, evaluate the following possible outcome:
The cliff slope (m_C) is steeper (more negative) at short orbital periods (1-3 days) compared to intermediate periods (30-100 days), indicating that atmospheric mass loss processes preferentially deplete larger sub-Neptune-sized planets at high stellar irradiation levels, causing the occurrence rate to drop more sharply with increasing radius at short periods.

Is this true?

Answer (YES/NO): NO